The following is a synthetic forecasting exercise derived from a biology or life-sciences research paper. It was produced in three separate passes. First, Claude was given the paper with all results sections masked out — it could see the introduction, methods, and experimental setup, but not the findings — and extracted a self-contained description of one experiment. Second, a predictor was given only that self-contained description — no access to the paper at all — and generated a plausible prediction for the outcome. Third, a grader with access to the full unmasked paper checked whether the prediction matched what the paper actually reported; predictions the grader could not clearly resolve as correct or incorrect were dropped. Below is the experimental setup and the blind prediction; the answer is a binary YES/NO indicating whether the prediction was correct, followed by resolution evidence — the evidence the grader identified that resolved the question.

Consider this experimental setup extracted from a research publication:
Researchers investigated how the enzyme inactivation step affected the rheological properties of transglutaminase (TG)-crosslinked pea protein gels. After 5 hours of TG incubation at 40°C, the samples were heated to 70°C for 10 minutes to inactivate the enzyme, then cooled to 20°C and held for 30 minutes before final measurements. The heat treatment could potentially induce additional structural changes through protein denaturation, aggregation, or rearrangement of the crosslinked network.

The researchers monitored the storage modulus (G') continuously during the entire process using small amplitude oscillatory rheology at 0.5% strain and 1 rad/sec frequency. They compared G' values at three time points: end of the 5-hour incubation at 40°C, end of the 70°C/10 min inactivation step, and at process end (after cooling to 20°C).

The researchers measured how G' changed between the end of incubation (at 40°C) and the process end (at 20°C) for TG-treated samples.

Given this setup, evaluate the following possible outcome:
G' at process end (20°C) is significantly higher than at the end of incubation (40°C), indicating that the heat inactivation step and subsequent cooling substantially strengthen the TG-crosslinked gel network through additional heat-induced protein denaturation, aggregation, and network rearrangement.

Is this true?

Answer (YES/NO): YES